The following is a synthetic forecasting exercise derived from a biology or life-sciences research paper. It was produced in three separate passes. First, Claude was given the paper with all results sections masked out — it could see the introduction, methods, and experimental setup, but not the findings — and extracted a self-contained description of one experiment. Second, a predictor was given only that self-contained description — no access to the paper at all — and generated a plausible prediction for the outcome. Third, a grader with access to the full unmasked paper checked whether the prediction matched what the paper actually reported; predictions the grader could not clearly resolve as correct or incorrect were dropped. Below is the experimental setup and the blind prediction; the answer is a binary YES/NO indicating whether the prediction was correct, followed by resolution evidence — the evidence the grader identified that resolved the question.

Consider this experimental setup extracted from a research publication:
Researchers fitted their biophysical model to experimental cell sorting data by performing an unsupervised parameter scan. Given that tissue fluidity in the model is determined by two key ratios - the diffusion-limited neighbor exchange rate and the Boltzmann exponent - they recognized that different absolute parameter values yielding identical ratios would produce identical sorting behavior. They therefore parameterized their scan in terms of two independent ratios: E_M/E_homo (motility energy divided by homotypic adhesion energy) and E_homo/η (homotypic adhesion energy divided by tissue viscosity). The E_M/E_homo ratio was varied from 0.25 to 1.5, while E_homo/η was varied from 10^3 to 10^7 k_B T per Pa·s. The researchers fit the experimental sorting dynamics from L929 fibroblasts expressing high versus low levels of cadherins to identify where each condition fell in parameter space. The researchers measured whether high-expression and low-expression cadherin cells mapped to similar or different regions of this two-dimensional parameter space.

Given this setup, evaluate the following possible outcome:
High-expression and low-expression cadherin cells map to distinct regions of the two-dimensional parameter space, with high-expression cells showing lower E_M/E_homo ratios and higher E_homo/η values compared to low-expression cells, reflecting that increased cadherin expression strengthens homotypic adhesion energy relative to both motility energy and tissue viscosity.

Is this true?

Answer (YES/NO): NO